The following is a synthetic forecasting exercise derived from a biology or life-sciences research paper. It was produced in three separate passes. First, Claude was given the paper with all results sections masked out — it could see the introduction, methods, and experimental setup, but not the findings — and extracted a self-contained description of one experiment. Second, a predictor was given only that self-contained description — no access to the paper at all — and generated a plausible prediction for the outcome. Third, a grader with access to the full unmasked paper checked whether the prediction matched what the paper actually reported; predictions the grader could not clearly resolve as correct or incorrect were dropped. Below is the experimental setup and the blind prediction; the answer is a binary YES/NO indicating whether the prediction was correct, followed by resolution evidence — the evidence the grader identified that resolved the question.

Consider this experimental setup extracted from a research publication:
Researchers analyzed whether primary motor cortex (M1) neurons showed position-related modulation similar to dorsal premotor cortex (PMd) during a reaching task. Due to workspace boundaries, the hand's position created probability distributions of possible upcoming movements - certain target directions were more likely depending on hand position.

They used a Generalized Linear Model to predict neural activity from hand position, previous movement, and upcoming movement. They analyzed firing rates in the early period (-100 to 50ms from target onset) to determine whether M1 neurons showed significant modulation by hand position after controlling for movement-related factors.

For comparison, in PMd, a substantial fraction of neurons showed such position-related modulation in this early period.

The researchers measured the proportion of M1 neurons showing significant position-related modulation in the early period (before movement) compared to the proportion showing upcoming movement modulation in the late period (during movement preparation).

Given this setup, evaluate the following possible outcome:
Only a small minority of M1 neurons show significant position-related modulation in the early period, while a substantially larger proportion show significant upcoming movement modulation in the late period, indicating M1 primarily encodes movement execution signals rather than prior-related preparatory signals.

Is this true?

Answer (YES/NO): NO